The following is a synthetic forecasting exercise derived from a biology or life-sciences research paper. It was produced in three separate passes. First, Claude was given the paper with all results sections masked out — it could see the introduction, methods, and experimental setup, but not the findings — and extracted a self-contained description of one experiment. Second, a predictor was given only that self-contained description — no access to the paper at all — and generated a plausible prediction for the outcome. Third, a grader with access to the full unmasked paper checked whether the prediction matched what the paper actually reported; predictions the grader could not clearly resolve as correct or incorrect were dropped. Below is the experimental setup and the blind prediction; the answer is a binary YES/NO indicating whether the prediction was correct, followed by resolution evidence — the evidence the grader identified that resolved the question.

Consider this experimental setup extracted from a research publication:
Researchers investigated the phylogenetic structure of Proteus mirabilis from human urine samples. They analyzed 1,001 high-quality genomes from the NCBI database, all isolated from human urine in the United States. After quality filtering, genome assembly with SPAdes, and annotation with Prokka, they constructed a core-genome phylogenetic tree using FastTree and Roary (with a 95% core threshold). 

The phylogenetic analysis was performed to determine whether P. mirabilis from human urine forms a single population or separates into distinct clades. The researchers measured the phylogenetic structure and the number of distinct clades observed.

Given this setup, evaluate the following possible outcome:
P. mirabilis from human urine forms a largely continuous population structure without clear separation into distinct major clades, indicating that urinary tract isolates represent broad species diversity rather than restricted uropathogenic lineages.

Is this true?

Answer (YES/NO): NO